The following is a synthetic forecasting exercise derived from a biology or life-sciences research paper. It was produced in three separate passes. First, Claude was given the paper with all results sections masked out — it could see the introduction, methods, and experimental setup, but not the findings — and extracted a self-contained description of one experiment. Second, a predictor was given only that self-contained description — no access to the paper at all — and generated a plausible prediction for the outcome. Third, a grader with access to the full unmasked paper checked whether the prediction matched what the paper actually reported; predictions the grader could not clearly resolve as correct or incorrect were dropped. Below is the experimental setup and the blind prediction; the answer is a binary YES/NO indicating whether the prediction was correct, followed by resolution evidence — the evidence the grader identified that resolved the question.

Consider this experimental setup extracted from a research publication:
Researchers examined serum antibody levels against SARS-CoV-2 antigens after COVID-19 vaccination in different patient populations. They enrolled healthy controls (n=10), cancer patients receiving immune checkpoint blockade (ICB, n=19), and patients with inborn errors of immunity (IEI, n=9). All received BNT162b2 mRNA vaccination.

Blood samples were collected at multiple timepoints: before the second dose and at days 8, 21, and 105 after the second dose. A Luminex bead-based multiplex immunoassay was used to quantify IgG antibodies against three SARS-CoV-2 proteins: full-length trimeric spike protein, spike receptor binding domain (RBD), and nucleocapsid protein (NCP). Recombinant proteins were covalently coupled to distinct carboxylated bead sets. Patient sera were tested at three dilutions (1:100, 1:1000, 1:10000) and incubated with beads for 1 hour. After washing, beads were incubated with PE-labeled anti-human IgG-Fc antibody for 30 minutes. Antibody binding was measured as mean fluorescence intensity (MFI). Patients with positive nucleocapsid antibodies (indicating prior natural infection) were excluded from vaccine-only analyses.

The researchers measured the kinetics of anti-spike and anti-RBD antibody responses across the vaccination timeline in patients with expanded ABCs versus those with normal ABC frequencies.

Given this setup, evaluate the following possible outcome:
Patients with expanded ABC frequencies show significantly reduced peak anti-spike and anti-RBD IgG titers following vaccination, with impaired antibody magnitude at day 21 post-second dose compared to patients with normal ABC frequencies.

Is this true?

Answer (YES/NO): NO